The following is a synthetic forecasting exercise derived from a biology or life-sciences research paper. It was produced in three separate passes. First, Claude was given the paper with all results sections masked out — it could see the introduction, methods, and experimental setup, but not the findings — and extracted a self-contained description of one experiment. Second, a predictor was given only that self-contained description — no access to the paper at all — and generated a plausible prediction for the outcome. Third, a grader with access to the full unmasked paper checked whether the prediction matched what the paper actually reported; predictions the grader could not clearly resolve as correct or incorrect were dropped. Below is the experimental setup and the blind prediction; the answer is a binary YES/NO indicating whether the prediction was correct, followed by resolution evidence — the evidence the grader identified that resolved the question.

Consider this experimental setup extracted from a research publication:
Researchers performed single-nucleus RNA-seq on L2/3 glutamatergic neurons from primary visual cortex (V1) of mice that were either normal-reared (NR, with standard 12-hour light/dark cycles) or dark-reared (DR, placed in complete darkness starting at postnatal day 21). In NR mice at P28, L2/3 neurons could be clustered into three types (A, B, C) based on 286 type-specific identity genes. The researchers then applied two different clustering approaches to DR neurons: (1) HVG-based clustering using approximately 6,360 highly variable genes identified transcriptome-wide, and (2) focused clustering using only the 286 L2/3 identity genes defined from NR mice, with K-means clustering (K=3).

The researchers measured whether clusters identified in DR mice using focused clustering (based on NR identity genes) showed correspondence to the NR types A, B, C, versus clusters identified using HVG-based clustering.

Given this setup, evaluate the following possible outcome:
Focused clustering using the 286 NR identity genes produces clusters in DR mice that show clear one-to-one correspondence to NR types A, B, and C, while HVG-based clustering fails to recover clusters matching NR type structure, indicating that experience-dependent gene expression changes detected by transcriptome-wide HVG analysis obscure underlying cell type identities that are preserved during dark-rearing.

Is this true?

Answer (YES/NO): YES